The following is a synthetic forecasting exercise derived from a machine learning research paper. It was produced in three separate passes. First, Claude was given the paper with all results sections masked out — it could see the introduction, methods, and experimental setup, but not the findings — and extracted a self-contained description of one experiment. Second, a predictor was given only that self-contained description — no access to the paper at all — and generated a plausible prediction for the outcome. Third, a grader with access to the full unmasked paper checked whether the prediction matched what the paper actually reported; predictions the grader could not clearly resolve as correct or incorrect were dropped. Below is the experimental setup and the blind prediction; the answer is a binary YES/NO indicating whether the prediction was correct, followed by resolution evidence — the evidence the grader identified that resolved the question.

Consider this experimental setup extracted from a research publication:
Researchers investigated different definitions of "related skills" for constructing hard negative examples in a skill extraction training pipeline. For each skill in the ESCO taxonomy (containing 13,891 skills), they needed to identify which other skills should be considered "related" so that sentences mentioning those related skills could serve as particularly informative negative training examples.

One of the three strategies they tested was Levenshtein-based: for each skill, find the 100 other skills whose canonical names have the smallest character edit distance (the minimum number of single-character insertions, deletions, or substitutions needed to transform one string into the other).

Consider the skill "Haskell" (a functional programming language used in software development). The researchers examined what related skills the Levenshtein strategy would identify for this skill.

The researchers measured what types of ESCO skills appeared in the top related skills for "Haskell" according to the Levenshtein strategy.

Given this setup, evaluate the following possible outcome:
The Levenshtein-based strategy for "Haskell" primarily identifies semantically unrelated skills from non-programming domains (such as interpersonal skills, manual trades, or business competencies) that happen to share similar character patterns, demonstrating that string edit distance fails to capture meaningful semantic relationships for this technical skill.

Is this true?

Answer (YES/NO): YES